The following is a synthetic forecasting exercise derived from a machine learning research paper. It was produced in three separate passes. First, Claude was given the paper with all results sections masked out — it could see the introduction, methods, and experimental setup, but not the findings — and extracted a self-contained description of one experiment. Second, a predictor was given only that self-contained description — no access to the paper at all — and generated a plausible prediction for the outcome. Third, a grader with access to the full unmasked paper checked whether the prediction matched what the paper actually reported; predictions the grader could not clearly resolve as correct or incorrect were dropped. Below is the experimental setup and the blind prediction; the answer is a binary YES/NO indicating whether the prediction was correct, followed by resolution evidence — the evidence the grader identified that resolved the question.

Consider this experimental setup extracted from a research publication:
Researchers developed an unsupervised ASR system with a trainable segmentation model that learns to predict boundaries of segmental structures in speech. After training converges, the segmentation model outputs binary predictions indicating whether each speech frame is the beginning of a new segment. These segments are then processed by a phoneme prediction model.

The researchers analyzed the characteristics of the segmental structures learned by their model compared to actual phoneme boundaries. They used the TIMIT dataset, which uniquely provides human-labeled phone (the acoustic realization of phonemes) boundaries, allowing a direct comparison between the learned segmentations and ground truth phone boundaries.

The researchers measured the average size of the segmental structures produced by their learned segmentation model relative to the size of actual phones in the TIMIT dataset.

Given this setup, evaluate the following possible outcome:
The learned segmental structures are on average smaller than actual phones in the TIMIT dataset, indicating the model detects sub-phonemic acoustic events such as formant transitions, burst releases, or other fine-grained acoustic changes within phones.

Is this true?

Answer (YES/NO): YES